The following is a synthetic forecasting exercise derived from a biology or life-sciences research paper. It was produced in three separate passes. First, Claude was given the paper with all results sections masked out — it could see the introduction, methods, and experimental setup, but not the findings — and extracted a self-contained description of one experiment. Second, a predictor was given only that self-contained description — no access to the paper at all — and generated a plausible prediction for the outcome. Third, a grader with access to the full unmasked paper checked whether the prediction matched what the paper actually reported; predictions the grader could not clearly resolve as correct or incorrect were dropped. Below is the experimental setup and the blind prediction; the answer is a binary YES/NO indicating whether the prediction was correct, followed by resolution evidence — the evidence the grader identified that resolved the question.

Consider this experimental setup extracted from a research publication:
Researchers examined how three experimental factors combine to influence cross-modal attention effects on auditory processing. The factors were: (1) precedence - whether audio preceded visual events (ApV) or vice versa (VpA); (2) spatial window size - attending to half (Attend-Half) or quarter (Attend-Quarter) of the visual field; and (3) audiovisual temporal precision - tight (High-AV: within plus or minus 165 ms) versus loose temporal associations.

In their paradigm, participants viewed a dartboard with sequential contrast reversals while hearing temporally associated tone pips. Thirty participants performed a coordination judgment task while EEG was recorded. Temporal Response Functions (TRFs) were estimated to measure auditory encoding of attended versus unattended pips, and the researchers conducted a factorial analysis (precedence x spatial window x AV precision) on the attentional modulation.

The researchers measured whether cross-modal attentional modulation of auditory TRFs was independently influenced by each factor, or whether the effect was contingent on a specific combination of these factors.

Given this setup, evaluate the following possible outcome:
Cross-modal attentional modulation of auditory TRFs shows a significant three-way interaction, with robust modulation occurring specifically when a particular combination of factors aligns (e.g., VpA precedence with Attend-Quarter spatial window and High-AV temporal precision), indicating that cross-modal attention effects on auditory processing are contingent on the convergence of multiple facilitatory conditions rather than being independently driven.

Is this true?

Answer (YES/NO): NO